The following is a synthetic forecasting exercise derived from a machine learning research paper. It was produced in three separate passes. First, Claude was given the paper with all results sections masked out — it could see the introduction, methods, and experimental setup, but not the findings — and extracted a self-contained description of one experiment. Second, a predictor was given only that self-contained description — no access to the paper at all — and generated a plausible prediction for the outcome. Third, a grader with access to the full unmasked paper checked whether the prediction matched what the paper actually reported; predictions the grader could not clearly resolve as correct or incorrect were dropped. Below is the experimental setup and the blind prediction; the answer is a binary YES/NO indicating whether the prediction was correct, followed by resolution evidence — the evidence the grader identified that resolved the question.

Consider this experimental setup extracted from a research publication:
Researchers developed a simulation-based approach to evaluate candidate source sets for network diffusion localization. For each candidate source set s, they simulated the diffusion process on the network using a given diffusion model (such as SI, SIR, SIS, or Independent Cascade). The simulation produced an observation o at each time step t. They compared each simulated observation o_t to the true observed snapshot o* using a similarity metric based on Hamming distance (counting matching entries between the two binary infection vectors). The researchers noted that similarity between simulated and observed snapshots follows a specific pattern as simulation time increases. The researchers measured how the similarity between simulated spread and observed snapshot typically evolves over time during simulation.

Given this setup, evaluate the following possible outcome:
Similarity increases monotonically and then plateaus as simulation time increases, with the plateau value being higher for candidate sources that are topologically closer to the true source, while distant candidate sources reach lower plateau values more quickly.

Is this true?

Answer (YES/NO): NO